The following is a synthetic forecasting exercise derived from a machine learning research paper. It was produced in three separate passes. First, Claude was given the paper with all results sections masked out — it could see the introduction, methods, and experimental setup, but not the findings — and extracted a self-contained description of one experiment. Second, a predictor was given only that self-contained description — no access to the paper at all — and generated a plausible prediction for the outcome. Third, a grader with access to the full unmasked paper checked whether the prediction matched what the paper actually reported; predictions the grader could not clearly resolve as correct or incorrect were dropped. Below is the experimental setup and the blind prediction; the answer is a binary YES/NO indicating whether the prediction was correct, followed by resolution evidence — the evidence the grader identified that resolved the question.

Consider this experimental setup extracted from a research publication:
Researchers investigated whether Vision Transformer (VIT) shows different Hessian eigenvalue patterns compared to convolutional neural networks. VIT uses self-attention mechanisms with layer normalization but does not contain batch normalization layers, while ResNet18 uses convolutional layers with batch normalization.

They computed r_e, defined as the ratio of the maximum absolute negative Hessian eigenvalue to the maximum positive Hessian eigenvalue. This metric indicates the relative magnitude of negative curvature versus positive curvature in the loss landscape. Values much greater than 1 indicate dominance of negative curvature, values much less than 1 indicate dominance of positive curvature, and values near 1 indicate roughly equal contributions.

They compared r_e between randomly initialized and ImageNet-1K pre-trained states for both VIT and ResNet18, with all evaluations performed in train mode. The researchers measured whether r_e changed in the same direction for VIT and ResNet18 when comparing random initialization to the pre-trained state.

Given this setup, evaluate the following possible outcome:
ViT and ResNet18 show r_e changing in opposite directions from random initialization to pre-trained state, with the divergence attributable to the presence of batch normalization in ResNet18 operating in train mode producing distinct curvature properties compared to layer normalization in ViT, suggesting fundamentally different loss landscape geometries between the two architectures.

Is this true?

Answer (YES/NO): YES